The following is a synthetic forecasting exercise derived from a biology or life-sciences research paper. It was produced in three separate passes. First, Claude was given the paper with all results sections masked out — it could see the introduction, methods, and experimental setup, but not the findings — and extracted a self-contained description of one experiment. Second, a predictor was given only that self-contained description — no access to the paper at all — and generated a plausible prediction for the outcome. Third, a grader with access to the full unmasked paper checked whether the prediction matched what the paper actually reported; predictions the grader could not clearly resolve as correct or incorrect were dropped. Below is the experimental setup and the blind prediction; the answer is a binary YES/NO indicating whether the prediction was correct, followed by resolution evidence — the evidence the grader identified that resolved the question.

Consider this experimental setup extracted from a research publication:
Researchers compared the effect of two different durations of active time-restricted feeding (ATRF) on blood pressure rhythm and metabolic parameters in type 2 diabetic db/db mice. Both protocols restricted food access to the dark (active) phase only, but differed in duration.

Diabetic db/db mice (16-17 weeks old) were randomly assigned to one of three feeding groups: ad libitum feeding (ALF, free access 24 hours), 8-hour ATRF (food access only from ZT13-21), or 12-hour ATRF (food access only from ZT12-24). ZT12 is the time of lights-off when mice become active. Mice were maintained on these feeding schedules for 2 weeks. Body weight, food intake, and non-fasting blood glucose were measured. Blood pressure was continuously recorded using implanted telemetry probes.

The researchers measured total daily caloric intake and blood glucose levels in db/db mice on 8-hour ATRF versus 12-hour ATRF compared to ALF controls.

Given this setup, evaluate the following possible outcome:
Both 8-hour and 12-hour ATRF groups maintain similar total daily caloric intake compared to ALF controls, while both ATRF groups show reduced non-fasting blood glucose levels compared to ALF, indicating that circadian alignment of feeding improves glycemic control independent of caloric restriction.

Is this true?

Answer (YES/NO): NO